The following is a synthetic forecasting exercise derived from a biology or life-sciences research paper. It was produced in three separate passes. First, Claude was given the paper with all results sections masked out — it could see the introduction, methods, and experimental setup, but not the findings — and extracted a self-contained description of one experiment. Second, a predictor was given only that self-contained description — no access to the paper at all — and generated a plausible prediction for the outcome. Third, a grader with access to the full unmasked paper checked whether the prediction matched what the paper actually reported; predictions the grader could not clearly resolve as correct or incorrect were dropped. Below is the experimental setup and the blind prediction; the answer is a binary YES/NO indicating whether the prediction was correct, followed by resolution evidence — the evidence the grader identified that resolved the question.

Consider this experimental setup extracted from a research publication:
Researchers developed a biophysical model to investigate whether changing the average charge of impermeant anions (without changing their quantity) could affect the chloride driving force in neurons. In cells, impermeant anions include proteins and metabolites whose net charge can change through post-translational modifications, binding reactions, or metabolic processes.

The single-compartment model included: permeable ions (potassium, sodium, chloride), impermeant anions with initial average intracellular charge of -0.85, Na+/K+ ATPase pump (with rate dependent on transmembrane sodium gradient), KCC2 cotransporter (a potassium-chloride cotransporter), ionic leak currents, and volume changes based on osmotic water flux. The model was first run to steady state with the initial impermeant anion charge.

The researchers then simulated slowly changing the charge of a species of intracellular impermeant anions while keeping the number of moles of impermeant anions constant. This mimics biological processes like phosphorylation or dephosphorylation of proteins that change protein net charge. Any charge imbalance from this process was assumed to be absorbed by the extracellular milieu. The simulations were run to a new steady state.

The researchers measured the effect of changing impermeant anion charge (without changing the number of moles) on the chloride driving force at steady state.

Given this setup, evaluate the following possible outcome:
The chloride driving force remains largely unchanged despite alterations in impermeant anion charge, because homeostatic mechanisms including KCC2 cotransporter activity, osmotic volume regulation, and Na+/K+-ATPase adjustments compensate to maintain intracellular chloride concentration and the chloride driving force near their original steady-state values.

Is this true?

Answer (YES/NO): NO